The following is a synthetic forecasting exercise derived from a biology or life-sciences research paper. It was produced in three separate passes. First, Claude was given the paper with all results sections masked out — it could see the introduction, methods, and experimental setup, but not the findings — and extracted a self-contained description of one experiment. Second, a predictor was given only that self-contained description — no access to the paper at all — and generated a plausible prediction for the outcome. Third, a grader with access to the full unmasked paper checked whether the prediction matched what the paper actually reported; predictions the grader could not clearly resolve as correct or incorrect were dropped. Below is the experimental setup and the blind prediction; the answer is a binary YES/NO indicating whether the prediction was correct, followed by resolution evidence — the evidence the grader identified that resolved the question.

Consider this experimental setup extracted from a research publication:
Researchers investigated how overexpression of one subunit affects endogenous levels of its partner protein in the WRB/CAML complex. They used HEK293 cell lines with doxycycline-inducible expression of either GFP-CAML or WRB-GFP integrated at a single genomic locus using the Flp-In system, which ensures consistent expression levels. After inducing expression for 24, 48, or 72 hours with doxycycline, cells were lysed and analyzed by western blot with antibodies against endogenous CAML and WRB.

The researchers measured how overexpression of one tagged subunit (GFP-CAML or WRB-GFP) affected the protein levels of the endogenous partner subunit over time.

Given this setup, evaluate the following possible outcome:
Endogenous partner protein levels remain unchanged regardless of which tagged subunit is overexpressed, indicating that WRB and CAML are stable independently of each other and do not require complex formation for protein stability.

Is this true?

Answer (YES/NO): NO